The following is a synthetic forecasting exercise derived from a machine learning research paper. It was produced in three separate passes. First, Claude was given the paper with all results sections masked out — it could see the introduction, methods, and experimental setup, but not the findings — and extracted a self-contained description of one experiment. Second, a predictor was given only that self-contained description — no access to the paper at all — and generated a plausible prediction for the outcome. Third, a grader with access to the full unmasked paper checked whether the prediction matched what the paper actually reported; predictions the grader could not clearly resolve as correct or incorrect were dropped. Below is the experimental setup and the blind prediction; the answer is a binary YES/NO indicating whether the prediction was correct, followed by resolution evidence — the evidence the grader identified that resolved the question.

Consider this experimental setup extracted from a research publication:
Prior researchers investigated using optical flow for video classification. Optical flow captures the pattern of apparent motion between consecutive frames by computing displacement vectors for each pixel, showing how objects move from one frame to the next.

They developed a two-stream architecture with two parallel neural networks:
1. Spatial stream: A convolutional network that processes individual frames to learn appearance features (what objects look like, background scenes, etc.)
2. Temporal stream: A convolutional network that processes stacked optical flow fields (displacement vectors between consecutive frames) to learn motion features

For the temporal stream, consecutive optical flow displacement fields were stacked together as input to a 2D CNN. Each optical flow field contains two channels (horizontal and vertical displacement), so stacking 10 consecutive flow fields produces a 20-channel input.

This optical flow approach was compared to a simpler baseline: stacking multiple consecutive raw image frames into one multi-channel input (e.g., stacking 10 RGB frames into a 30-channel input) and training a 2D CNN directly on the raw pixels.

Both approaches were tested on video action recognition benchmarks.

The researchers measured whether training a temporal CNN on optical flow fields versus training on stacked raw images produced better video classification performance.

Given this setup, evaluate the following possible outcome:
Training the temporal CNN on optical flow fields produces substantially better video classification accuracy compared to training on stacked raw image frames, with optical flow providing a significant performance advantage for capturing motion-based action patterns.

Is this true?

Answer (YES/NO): YES